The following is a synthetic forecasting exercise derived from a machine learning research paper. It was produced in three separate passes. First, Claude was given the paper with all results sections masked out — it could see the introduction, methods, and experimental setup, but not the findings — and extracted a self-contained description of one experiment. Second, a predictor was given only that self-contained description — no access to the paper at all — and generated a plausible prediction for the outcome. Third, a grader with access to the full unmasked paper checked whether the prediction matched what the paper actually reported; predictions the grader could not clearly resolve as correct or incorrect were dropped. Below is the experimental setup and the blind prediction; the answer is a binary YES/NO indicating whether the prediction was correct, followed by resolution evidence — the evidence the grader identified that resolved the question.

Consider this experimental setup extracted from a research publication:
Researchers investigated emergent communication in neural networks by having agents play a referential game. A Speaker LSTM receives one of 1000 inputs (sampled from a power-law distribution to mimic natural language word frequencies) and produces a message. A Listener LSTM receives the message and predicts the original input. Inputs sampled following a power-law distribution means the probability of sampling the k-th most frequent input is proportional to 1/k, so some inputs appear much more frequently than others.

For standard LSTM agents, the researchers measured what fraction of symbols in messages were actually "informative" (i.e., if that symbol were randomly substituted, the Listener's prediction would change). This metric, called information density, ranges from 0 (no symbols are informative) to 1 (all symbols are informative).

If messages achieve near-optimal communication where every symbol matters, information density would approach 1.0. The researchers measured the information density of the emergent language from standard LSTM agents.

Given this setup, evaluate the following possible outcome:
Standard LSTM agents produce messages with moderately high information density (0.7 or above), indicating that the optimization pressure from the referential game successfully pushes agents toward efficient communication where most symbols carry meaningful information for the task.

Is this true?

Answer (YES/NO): NO